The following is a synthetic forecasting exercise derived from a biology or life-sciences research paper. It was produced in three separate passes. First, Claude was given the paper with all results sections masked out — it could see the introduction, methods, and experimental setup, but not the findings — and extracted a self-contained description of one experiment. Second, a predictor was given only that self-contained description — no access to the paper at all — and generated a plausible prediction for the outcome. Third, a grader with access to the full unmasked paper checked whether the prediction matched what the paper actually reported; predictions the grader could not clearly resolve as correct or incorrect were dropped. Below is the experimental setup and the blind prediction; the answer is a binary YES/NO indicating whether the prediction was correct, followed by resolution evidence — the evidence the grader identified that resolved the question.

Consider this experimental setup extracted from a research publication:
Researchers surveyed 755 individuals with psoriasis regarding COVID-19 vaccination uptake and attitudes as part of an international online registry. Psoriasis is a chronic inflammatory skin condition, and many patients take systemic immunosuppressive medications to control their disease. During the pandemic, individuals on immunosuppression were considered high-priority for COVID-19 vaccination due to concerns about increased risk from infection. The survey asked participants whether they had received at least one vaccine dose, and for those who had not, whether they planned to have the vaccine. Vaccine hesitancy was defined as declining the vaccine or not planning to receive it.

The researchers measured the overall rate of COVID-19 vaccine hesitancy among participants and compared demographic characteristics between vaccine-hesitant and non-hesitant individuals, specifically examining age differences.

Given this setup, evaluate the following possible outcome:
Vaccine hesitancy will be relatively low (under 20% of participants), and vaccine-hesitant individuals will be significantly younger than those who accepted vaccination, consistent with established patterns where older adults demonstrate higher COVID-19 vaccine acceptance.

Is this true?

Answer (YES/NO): YES